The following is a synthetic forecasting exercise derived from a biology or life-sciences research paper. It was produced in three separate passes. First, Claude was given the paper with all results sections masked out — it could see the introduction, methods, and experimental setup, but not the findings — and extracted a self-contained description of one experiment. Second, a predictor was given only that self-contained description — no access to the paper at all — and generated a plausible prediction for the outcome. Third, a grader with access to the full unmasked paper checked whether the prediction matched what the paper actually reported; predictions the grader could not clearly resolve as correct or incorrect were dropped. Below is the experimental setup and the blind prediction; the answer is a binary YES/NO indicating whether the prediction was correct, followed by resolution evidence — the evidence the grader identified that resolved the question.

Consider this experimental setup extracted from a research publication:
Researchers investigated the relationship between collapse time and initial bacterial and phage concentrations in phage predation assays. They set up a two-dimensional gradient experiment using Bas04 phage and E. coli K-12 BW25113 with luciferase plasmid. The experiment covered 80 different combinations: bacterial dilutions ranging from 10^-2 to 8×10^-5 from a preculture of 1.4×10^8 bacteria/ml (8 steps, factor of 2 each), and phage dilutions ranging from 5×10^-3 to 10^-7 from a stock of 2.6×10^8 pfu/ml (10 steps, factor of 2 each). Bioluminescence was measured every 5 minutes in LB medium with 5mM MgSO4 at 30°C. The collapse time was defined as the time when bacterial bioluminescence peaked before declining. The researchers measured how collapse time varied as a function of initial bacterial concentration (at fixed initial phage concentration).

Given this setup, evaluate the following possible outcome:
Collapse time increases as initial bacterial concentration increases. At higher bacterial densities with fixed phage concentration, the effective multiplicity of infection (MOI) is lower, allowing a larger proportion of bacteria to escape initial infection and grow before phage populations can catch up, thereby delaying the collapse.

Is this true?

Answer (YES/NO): NO